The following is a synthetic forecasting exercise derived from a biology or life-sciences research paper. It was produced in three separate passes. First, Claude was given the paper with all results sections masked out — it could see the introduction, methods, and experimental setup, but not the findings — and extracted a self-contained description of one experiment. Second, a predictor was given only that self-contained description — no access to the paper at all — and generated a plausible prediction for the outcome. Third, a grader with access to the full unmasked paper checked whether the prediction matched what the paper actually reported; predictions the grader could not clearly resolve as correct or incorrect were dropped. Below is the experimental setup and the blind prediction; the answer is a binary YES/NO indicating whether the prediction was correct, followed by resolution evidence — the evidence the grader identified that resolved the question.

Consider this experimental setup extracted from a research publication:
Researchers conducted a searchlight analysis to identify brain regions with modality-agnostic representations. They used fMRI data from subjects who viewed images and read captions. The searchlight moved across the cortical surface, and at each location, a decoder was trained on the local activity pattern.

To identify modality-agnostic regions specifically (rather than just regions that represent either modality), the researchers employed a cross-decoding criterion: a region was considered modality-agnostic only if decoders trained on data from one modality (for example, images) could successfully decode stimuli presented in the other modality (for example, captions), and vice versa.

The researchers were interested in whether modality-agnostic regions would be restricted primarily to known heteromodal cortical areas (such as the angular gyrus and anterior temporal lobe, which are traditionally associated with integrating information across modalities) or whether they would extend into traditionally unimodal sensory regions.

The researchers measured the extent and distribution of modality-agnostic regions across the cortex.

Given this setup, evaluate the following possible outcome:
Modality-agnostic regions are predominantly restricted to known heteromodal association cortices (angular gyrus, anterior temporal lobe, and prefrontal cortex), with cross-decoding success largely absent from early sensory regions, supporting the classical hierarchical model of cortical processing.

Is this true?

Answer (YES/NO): NO